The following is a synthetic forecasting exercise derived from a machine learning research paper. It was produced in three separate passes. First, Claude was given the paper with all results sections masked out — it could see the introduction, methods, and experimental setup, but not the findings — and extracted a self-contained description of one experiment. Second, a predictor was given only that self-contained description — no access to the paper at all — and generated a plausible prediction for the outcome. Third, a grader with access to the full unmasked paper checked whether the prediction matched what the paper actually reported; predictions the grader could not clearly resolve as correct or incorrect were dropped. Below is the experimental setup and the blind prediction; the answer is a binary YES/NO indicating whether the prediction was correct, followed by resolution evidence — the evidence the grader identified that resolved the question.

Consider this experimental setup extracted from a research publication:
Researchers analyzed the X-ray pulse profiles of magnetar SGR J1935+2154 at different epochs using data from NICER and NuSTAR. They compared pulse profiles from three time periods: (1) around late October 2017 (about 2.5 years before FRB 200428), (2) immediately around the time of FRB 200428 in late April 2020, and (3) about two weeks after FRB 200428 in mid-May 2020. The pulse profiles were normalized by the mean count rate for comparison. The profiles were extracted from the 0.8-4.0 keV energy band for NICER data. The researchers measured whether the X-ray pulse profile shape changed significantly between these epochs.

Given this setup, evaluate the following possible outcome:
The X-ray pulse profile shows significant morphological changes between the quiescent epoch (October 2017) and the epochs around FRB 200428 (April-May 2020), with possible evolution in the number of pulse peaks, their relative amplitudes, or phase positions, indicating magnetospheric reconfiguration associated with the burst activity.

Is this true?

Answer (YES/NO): YES